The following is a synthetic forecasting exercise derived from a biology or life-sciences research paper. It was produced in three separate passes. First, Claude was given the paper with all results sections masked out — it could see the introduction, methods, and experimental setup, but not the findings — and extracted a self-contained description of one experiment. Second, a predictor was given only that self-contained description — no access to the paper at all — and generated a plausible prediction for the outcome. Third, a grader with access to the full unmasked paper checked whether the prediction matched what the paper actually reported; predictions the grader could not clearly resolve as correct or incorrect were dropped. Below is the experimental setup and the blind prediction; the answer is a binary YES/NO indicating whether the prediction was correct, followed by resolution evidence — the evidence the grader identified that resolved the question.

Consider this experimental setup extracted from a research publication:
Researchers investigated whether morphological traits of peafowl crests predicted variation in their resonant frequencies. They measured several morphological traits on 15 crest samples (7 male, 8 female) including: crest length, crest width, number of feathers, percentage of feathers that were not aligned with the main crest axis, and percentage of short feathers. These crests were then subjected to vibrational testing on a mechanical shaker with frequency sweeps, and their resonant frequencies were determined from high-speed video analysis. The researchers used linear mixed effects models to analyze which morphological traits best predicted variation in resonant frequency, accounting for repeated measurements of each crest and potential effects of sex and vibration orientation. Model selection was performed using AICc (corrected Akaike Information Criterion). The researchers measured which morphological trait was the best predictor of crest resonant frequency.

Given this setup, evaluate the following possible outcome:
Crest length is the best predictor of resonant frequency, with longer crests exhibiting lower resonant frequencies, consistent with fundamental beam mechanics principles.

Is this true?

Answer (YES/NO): NO